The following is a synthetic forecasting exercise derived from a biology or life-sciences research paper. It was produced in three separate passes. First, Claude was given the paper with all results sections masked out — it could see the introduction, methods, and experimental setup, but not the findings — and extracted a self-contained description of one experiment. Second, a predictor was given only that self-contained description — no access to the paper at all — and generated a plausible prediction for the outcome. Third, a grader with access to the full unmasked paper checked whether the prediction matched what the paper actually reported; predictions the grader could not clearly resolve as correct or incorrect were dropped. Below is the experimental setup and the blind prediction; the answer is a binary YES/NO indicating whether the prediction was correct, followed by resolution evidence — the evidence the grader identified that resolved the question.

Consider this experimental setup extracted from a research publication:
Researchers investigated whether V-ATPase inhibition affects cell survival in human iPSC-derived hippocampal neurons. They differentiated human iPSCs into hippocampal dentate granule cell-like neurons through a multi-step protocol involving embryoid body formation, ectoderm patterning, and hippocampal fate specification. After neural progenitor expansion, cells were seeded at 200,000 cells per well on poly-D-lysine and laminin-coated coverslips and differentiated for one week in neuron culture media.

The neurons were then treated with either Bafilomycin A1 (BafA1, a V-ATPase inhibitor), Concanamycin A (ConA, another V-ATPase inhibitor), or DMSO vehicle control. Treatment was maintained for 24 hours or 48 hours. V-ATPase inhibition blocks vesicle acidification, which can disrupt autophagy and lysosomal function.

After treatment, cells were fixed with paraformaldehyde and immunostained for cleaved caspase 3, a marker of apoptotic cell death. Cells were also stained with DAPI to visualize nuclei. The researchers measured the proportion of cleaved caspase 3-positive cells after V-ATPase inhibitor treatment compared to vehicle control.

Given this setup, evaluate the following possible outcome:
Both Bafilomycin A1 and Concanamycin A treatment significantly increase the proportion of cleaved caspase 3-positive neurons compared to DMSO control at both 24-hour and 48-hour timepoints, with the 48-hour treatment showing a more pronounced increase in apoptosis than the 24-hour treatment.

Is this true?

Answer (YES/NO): NO